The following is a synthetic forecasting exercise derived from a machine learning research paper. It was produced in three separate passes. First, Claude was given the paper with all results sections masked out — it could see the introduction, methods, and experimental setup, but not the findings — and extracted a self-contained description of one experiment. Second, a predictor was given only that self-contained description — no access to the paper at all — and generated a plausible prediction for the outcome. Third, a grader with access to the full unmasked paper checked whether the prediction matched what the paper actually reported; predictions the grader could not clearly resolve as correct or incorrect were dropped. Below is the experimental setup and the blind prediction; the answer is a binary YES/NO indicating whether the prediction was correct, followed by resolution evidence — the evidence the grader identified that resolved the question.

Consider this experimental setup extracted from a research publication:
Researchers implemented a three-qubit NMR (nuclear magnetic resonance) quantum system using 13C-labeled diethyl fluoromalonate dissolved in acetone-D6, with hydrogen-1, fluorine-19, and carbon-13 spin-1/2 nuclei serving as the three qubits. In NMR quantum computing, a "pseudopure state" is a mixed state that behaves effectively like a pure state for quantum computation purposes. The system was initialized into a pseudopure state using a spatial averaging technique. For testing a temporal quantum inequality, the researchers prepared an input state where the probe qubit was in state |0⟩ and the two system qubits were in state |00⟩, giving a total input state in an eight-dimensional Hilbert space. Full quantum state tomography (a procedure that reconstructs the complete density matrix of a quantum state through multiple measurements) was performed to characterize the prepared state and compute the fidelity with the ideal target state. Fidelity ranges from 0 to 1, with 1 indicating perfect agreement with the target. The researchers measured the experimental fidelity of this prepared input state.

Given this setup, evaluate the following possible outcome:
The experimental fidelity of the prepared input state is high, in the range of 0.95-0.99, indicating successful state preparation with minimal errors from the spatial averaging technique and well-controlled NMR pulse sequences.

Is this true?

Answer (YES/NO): YES